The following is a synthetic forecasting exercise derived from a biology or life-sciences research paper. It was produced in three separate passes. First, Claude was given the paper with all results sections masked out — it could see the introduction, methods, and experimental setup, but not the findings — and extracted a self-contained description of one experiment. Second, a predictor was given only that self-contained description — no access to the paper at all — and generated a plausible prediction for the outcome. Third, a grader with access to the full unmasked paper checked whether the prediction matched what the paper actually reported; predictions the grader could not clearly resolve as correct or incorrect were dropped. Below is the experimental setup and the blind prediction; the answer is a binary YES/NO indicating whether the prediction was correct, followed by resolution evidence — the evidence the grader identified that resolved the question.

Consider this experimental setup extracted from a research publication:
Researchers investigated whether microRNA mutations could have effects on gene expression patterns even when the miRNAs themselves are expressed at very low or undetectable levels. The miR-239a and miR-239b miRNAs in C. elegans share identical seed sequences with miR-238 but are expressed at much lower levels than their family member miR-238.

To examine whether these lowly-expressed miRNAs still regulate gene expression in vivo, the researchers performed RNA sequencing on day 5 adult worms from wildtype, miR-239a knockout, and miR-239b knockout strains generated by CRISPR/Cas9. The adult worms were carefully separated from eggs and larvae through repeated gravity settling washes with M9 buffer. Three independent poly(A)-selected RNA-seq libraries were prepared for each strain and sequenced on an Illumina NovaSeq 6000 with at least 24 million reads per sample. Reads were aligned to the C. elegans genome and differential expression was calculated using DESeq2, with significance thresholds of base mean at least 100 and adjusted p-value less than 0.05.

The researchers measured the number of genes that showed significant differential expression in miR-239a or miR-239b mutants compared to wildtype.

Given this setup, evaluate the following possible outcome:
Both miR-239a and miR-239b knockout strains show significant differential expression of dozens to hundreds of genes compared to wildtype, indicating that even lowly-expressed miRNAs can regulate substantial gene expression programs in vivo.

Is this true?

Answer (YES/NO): NO